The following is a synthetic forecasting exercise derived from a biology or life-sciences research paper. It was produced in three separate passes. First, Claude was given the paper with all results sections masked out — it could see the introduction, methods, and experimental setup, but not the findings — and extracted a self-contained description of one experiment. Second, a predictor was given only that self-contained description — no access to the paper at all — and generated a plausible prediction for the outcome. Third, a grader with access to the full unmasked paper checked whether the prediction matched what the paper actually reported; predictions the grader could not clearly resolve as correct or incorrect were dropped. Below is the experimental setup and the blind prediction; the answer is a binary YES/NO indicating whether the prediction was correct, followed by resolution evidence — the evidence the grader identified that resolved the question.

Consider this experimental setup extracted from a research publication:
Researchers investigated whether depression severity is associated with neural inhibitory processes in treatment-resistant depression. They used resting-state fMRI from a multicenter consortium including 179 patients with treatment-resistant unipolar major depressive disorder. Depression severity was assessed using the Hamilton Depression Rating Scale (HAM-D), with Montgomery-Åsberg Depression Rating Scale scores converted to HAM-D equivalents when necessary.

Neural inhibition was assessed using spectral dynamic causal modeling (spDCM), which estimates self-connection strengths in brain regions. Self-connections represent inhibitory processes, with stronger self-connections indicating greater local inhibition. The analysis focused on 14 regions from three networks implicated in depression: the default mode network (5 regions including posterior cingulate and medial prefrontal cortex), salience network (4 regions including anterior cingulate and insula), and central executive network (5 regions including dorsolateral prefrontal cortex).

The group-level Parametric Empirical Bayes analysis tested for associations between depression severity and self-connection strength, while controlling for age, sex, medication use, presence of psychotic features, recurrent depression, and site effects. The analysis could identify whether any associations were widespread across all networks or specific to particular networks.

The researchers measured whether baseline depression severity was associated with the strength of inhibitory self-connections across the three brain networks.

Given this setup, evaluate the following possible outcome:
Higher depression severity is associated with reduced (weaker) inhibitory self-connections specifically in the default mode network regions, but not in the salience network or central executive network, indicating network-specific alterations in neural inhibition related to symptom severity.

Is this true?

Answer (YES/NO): NO